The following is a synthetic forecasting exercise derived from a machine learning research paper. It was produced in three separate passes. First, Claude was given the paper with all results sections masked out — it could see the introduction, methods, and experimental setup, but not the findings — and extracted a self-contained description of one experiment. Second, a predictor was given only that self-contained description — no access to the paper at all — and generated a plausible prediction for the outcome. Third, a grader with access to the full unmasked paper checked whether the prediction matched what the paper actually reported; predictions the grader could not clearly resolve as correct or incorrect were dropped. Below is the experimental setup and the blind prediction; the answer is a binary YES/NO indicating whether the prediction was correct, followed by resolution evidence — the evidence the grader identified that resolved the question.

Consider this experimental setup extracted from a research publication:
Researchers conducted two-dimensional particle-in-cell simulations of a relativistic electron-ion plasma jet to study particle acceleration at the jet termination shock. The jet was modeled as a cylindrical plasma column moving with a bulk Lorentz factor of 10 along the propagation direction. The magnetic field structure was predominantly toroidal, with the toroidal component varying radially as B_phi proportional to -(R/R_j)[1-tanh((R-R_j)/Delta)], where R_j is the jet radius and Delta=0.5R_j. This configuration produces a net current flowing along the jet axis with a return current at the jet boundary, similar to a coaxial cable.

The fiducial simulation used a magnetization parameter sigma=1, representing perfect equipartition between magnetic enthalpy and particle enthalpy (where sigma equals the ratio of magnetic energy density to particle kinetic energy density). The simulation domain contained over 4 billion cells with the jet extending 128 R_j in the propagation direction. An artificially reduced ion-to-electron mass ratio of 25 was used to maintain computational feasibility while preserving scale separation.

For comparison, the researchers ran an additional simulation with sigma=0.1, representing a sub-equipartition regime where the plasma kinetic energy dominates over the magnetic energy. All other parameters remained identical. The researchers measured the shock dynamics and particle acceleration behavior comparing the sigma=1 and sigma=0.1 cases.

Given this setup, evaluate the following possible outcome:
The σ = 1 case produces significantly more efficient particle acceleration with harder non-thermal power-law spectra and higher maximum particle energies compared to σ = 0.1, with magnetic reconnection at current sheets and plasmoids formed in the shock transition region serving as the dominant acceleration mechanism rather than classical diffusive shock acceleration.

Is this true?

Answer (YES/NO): NO